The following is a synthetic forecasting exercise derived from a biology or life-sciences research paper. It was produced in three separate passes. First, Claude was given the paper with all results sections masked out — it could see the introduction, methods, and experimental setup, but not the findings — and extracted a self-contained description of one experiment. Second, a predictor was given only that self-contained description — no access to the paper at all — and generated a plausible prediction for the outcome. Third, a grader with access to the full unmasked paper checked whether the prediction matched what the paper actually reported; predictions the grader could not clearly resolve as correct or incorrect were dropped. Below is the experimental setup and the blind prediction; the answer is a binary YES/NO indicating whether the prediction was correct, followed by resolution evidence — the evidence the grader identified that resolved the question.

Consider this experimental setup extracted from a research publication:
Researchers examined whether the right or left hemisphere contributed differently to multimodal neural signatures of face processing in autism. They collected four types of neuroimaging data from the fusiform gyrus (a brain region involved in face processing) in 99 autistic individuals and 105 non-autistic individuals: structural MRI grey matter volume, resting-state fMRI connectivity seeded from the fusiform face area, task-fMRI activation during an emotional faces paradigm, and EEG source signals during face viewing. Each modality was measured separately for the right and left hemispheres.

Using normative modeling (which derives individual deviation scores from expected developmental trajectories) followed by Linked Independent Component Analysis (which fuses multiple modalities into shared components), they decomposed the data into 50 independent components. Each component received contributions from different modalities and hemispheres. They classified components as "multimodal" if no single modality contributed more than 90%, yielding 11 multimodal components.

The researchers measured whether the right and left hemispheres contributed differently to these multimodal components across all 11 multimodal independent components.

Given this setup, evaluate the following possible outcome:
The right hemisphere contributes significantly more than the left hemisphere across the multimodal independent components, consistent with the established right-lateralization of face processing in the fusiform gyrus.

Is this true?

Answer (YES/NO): YES